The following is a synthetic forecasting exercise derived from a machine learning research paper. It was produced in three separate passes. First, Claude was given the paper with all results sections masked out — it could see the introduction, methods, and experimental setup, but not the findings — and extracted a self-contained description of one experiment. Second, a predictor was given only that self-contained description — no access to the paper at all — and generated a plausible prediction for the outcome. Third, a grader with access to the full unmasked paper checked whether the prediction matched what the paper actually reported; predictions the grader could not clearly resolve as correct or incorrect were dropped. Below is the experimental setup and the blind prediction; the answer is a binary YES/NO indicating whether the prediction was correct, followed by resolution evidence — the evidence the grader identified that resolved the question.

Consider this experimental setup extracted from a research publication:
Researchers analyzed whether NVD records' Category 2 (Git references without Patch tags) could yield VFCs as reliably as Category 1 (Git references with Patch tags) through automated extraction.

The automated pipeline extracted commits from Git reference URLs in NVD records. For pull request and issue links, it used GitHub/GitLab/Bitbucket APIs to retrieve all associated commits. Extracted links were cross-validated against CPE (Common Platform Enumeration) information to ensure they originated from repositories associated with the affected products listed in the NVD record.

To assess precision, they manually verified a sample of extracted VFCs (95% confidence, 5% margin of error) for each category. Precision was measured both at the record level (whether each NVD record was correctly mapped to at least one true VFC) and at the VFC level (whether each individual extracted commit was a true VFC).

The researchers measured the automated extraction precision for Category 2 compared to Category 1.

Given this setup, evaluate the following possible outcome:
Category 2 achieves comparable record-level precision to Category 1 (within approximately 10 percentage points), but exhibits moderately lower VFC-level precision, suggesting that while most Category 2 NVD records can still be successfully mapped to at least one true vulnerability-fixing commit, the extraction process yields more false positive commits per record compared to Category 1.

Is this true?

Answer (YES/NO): YES